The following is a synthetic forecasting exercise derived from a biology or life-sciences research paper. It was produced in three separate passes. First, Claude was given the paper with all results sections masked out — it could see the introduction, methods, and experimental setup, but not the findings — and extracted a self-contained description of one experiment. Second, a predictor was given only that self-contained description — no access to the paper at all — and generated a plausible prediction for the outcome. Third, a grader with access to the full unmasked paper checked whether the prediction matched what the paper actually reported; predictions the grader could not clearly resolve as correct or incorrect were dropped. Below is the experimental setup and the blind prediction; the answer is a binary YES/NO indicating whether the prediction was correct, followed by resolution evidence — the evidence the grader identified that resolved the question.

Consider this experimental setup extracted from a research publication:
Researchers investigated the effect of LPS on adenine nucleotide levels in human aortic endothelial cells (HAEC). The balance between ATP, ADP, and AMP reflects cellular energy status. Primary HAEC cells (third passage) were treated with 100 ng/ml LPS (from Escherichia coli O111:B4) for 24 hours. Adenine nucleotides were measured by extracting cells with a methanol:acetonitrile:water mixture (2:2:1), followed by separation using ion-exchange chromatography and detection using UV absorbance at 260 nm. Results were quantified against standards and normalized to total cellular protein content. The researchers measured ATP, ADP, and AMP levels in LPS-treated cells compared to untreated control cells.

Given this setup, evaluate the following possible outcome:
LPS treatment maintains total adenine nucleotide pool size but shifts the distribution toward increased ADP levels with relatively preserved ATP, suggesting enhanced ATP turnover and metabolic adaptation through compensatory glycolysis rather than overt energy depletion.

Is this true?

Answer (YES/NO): NO